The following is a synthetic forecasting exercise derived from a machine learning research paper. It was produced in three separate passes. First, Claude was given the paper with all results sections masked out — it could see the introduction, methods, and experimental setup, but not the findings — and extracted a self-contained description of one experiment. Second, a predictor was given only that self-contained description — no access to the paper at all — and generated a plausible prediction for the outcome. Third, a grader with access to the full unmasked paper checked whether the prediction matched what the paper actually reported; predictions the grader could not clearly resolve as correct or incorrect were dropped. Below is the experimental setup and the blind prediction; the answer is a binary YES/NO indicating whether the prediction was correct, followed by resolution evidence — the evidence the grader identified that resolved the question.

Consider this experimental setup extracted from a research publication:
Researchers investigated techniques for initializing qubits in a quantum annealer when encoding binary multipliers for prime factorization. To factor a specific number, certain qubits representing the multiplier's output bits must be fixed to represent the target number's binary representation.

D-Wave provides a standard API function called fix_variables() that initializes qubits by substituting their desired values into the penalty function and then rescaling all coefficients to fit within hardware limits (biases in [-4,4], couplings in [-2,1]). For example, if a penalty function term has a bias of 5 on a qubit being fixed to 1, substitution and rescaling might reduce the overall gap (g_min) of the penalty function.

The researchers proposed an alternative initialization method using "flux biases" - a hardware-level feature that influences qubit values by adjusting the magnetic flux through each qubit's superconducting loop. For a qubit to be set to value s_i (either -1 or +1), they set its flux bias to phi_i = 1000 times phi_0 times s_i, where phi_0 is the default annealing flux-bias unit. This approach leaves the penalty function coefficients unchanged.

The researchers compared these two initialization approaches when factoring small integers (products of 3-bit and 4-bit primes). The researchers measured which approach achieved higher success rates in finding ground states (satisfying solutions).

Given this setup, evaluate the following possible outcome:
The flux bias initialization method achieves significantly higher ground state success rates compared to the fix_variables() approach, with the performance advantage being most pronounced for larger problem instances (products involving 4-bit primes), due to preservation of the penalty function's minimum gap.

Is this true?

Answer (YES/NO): NO